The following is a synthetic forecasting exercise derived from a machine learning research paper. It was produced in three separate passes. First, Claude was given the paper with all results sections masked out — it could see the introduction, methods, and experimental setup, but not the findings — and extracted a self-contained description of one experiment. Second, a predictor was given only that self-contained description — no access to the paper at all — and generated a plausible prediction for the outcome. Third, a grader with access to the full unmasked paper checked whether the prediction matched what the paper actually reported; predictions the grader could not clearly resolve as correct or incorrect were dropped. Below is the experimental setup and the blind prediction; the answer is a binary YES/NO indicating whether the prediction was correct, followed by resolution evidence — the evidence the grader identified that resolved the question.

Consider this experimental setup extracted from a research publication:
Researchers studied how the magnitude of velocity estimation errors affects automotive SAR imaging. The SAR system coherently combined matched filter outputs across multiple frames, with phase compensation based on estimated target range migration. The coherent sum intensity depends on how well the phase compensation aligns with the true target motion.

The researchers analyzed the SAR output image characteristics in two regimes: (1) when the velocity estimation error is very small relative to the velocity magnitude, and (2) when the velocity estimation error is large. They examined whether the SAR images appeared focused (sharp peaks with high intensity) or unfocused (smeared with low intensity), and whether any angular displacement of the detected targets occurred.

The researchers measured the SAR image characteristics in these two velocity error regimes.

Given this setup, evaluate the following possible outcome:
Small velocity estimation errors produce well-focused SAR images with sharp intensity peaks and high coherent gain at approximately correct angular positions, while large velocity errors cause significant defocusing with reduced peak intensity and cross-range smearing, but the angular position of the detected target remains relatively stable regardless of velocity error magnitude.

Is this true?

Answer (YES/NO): NO